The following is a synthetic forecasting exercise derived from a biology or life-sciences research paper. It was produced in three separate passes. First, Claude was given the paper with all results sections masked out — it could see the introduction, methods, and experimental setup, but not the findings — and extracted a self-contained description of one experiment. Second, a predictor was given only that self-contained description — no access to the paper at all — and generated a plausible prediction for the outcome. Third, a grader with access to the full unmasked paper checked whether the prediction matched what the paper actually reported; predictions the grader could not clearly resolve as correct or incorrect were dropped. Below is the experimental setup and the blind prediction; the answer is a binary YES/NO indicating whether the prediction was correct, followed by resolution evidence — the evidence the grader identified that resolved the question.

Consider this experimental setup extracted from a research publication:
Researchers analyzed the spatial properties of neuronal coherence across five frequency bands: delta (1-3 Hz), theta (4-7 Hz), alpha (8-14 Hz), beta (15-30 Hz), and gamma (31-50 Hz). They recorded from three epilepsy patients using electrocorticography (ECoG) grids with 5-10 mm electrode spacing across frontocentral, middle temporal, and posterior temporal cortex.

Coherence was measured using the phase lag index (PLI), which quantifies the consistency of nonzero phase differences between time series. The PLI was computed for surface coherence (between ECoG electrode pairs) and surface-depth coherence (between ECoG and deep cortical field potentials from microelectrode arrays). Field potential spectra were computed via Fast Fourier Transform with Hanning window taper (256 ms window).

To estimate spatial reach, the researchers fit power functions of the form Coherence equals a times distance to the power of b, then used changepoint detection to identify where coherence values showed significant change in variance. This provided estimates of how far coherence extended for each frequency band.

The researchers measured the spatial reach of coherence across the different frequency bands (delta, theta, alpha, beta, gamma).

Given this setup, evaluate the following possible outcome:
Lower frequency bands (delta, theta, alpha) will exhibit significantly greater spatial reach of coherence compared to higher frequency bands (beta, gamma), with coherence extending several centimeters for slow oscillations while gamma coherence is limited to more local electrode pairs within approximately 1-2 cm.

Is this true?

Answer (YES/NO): NO